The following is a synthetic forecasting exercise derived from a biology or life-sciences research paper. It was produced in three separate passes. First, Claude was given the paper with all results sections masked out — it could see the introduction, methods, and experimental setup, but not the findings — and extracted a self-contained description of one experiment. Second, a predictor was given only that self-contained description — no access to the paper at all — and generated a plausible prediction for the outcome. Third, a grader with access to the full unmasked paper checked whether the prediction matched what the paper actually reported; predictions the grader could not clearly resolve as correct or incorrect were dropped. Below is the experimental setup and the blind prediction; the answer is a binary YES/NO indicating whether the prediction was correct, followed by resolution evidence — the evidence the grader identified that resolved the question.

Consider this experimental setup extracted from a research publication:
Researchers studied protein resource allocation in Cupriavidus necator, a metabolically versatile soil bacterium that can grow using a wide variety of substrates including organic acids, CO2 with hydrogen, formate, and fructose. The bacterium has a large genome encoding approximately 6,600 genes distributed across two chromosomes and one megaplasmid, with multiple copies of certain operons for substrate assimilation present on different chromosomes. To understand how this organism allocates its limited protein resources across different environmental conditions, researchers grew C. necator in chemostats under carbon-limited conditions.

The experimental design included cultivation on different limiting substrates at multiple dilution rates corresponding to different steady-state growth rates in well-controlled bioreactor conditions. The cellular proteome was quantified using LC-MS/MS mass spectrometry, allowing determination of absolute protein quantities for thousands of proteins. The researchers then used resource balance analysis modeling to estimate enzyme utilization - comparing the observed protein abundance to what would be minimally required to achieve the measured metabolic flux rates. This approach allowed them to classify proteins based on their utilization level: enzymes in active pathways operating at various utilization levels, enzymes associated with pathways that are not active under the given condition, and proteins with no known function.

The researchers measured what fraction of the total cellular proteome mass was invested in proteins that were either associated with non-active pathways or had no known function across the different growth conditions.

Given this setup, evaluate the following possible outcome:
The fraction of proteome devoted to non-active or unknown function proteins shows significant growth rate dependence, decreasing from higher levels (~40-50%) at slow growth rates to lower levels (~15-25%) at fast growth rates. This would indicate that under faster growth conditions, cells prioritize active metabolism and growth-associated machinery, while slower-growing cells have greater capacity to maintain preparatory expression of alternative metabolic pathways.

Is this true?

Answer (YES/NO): NO